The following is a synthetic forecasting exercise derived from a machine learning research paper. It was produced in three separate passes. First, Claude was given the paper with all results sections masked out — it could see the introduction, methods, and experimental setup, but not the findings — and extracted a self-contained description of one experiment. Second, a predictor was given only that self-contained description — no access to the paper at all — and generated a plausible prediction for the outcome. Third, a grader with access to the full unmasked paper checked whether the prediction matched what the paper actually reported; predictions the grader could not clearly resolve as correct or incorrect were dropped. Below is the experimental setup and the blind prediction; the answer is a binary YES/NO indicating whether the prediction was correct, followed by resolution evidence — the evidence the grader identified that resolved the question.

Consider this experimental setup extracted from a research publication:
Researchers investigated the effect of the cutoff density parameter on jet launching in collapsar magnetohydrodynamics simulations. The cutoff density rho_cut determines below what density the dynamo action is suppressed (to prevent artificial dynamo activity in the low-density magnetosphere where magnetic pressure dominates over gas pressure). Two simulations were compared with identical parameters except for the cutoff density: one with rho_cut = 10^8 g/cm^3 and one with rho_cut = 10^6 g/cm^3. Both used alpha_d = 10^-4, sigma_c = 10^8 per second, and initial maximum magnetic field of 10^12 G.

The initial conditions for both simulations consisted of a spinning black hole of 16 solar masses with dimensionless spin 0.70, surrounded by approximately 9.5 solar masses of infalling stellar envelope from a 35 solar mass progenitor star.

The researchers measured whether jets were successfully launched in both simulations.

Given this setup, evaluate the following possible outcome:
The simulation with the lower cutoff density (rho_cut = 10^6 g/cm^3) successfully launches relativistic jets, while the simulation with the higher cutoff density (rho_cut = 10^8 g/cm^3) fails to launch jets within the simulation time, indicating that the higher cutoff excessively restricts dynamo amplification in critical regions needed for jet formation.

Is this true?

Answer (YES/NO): NO